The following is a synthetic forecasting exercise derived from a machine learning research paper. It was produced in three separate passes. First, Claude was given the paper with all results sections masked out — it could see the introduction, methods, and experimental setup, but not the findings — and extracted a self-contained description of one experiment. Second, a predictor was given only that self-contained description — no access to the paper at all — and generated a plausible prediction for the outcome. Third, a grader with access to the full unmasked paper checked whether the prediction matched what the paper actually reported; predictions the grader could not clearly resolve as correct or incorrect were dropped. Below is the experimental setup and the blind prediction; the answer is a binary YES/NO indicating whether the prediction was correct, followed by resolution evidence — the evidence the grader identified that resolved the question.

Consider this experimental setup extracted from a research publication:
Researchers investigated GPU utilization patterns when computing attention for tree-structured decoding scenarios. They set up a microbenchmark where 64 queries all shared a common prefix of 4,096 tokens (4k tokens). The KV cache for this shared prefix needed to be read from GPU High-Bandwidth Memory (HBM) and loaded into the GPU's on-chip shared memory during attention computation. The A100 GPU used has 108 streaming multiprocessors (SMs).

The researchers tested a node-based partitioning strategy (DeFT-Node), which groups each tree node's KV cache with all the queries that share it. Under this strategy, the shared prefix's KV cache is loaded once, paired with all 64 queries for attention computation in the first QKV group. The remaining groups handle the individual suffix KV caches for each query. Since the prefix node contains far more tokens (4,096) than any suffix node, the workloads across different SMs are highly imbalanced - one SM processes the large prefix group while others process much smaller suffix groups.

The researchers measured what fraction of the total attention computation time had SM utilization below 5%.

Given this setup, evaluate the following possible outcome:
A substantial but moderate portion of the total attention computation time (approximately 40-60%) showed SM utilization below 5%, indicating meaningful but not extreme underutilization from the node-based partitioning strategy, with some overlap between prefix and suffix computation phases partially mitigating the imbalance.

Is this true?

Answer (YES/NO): NO